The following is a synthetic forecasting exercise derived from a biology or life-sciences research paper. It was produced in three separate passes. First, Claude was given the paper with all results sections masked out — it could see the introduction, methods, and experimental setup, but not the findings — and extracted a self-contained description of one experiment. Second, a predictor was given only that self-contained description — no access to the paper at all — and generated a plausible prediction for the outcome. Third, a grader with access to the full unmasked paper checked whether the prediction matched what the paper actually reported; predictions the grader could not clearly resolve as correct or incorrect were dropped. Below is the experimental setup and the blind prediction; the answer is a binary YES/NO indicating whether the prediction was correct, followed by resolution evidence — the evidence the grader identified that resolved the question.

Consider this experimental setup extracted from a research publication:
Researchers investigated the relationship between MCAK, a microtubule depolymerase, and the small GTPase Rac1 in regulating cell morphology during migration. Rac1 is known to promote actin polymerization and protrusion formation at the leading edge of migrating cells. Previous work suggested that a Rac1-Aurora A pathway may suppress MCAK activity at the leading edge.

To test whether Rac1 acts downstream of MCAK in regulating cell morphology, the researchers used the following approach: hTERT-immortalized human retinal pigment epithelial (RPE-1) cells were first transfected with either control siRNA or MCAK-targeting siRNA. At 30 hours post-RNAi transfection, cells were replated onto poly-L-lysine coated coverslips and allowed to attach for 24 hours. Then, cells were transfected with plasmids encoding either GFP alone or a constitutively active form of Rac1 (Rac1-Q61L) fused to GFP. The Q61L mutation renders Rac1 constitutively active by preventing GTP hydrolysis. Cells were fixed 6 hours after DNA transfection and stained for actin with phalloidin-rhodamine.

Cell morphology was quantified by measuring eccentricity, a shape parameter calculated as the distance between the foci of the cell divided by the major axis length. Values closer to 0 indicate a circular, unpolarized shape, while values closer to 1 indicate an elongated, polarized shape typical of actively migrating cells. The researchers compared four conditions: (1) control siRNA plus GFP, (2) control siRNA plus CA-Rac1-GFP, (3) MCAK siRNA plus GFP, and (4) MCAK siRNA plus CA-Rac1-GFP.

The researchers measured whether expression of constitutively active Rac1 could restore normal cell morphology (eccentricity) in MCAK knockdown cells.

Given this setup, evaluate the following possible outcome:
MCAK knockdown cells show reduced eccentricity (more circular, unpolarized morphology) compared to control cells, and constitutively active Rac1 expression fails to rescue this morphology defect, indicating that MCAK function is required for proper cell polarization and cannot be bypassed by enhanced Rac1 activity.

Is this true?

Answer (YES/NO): NO